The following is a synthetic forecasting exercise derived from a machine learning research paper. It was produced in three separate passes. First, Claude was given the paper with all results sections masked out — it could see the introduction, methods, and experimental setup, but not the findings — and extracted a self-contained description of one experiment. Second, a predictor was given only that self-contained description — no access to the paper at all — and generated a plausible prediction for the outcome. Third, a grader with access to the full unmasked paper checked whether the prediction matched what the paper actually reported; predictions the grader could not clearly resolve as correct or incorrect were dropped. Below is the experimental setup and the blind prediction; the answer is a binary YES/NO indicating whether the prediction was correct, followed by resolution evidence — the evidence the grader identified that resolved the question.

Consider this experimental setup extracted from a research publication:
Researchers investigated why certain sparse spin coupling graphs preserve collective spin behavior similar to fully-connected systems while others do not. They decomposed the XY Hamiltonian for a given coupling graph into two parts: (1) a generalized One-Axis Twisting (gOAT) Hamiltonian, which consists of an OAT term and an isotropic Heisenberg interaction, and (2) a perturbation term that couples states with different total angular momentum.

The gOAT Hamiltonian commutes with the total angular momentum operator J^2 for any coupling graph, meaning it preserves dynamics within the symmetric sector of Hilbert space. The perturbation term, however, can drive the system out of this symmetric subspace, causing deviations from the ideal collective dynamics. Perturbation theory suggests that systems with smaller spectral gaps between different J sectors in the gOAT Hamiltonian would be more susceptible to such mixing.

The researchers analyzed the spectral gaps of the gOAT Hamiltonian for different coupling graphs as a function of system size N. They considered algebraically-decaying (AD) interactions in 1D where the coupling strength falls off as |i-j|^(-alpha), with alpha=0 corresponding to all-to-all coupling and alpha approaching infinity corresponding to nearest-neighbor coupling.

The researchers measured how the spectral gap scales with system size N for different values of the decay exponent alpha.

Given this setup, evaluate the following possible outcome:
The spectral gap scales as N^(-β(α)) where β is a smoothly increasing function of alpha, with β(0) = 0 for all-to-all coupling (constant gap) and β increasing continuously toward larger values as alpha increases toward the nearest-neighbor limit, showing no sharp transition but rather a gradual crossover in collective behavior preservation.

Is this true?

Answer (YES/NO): NO